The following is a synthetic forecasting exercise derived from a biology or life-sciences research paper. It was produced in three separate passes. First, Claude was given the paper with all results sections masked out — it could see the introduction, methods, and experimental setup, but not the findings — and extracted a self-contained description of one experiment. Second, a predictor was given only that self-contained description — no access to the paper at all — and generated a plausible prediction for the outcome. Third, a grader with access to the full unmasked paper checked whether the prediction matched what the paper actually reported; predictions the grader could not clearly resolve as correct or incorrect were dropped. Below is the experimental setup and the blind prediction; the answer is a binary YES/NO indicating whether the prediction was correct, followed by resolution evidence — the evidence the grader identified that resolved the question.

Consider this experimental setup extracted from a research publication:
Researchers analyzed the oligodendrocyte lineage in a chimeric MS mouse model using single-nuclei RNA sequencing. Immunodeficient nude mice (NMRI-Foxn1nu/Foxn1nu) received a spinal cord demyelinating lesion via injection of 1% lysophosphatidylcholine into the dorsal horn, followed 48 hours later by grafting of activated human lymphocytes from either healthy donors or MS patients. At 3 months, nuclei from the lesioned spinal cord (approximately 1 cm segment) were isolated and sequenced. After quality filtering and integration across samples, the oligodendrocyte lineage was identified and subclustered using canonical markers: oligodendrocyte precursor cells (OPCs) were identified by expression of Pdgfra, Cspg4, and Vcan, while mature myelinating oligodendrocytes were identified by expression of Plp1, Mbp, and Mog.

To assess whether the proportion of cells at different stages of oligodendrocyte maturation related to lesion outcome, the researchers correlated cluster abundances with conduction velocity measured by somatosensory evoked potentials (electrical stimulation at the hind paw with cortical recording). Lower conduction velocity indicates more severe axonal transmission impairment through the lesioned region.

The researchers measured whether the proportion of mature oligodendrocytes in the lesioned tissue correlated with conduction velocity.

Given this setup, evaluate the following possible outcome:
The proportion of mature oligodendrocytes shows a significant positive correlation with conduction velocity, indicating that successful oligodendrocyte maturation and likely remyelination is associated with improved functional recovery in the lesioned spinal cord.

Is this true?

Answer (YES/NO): NO